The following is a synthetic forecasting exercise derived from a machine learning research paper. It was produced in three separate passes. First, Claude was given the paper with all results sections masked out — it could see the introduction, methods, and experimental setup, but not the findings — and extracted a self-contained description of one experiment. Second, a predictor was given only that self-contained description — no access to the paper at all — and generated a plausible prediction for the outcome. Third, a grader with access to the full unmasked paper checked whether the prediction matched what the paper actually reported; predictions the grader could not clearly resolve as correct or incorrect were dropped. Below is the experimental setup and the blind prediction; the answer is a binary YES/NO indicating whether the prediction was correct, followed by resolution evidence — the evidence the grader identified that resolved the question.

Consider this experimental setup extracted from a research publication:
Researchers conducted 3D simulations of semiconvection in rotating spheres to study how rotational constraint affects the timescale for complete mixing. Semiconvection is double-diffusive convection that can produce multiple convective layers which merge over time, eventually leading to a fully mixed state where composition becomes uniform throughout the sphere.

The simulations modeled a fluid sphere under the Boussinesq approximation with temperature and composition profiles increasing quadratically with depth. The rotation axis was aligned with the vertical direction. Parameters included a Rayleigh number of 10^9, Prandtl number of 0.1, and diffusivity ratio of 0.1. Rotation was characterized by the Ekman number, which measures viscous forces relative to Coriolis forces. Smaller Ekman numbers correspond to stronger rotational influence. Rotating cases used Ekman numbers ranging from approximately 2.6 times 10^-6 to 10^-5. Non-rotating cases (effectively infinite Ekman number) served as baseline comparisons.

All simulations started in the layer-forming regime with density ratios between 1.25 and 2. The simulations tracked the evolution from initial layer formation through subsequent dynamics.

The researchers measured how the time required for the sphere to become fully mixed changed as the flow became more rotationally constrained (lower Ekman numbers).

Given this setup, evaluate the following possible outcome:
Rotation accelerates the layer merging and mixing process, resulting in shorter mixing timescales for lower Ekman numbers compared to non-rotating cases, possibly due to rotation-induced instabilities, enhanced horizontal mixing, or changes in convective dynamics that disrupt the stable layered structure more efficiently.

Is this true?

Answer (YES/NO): NO